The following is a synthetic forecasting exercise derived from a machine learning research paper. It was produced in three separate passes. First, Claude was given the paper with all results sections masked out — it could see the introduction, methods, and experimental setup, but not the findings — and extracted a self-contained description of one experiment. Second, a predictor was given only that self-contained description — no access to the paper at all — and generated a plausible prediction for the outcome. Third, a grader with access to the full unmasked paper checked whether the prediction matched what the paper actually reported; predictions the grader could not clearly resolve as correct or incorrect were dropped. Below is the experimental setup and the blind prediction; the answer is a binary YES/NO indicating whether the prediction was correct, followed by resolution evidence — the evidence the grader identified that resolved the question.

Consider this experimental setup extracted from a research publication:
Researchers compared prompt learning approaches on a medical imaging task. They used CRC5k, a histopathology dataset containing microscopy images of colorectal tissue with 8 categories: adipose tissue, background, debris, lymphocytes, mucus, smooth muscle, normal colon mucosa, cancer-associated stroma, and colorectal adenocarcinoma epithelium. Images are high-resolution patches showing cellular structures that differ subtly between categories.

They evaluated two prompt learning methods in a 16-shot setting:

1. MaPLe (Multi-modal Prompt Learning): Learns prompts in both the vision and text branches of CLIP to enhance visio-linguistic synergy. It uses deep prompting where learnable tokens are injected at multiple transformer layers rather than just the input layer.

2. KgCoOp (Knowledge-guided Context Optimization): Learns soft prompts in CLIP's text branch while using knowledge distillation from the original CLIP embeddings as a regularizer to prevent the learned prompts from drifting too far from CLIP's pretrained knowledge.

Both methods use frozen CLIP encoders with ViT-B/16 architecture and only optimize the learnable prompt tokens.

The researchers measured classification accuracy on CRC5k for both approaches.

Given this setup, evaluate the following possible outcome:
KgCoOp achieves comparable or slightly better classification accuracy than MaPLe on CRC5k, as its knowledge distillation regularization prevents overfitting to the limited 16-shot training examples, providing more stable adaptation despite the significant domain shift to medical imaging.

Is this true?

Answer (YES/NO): NO